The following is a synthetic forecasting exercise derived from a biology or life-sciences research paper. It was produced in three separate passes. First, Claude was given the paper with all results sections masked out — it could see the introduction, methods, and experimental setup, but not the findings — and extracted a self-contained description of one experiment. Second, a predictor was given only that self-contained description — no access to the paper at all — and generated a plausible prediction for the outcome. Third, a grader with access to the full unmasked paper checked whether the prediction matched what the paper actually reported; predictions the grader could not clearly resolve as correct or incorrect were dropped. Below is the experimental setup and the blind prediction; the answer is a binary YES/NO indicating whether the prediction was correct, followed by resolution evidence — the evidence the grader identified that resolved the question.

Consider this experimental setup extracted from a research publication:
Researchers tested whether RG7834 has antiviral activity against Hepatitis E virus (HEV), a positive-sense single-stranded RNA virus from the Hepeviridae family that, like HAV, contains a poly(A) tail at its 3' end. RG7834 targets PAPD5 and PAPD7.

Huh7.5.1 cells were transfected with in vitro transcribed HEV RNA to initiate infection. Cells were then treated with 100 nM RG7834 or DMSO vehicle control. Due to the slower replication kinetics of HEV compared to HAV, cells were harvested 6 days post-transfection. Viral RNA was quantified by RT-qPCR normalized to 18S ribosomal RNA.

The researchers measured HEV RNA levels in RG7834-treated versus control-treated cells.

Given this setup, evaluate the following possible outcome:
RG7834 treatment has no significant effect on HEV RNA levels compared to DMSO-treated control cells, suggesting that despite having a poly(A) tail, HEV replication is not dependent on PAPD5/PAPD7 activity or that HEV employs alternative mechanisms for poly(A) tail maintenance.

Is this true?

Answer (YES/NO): YES